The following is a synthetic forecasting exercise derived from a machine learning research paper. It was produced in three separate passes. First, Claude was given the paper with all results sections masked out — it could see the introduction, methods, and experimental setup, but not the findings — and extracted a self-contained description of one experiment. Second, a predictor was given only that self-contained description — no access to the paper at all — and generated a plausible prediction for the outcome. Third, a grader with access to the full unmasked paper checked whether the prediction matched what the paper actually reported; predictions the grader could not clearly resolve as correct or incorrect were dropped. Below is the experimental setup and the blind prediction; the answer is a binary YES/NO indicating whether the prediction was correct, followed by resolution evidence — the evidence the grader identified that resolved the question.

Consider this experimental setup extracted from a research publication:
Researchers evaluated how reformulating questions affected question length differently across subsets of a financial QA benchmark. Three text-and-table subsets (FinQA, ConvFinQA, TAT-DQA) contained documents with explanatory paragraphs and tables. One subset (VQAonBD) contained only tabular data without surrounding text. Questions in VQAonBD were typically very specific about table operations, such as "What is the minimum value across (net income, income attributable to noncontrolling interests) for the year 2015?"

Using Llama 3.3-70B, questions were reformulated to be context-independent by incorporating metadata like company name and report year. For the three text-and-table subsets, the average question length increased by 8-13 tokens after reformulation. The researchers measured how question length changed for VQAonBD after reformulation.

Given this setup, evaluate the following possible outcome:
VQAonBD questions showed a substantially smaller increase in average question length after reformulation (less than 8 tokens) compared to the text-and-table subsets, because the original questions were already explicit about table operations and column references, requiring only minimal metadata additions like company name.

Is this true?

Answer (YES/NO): NO